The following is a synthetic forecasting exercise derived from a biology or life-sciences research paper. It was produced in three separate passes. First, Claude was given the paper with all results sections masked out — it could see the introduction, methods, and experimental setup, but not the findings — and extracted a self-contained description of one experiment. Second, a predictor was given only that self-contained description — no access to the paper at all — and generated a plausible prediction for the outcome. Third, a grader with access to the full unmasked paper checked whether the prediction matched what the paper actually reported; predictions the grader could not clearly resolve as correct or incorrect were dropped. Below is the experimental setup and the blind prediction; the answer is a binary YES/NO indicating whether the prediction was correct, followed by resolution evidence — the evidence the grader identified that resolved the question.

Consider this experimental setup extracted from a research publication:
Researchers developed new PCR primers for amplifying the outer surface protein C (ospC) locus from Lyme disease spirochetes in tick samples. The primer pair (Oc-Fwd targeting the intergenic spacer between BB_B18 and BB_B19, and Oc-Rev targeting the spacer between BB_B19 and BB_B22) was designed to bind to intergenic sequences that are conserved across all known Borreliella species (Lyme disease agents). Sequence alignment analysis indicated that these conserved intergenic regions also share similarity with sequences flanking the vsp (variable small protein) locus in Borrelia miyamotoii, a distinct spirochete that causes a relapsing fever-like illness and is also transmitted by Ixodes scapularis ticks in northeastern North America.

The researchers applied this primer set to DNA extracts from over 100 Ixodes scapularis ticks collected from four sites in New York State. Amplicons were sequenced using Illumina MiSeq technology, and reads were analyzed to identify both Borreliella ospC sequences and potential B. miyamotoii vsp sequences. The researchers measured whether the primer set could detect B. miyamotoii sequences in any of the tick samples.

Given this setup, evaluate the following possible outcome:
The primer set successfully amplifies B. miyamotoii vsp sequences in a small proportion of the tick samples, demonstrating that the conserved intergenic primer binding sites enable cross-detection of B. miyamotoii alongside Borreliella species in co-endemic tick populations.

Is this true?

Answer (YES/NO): YES